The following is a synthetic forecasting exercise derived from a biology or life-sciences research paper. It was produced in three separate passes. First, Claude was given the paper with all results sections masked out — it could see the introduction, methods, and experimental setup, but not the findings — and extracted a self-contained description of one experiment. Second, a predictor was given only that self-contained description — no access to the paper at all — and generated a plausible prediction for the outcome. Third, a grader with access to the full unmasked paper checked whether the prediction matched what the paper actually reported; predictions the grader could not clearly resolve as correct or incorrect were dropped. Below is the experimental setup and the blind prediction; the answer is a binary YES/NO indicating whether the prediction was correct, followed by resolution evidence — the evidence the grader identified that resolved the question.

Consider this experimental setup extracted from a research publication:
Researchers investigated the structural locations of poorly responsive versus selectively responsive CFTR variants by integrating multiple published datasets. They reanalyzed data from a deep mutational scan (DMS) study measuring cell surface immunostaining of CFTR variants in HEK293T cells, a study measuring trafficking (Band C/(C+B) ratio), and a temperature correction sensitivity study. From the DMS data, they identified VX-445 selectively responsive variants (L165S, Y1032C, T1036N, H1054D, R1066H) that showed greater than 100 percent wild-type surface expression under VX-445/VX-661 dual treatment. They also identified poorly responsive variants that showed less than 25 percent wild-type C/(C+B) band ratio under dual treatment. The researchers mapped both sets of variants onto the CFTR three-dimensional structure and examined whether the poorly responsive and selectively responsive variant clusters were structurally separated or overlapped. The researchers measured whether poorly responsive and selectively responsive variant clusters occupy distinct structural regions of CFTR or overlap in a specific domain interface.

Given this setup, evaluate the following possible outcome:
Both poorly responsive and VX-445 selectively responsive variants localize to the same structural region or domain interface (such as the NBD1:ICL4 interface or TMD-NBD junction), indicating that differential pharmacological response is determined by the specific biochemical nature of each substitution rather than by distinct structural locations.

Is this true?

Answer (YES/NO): YES